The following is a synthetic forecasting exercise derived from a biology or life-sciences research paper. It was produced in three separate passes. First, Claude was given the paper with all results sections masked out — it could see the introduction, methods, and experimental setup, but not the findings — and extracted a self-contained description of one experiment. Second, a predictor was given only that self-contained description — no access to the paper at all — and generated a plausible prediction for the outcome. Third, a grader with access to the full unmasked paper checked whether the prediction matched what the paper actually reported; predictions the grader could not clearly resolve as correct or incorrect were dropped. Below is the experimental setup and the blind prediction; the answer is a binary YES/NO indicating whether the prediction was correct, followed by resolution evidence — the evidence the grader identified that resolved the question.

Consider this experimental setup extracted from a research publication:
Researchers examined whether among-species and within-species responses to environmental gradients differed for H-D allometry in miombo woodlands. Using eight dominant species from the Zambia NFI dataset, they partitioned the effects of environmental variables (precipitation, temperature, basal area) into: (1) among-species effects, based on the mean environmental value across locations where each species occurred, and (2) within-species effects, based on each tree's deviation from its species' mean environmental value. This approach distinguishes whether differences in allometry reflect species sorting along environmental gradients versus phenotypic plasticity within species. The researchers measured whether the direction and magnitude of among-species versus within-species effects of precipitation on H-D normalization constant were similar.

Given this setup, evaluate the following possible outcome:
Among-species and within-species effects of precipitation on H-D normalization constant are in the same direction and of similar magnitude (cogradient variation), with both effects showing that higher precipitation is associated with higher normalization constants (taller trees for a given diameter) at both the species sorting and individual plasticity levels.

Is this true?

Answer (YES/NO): NO